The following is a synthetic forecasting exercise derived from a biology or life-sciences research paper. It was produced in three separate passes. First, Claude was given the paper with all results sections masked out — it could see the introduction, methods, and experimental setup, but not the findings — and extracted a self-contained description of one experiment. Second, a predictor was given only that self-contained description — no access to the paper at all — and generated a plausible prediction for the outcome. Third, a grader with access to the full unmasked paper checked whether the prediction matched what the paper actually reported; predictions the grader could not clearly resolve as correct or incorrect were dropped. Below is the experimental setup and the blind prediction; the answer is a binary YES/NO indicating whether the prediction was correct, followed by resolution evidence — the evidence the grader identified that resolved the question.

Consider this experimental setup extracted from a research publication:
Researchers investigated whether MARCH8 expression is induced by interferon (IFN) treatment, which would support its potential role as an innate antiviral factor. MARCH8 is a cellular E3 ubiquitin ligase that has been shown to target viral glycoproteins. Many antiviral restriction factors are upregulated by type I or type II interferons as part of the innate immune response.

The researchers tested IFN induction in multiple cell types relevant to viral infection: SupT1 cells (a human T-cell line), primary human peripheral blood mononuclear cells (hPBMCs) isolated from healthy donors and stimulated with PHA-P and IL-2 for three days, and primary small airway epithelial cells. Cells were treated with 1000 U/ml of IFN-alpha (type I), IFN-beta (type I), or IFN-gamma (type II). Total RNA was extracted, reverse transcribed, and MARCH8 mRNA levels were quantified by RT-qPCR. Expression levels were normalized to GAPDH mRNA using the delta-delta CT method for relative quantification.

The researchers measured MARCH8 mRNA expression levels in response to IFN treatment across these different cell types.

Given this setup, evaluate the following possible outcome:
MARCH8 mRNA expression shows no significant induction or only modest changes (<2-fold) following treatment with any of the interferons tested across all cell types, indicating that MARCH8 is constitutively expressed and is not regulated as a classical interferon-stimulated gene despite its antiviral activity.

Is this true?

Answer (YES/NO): NO